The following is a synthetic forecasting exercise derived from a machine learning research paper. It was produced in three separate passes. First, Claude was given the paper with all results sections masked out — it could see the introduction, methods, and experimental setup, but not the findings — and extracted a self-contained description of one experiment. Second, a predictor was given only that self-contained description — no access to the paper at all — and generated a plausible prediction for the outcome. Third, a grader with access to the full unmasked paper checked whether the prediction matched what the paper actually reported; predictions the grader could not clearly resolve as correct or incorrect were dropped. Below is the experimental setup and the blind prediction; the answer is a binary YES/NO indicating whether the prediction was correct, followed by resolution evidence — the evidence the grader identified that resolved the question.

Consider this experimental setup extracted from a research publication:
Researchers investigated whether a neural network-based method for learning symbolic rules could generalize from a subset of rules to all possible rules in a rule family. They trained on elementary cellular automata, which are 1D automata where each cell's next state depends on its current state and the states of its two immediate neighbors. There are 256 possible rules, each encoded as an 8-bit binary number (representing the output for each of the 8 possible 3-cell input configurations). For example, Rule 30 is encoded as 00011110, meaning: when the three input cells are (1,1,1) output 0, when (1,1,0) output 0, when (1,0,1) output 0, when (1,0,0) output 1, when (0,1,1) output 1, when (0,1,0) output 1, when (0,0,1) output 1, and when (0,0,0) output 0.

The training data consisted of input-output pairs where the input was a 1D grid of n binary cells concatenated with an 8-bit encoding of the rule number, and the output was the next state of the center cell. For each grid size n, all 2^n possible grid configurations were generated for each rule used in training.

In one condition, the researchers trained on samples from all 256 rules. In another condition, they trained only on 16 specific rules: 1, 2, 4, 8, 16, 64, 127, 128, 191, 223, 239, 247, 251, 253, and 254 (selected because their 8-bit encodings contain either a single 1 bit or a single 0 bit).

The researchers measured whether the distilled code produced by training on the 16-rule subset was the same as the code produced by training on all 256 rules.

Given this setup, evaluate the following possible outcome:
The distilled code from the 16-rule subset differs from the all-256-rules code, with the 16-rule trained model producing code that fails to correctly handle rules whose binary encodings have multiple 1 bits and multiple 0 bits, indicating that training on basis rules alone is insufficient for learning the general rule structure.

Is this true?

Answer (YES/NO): NO